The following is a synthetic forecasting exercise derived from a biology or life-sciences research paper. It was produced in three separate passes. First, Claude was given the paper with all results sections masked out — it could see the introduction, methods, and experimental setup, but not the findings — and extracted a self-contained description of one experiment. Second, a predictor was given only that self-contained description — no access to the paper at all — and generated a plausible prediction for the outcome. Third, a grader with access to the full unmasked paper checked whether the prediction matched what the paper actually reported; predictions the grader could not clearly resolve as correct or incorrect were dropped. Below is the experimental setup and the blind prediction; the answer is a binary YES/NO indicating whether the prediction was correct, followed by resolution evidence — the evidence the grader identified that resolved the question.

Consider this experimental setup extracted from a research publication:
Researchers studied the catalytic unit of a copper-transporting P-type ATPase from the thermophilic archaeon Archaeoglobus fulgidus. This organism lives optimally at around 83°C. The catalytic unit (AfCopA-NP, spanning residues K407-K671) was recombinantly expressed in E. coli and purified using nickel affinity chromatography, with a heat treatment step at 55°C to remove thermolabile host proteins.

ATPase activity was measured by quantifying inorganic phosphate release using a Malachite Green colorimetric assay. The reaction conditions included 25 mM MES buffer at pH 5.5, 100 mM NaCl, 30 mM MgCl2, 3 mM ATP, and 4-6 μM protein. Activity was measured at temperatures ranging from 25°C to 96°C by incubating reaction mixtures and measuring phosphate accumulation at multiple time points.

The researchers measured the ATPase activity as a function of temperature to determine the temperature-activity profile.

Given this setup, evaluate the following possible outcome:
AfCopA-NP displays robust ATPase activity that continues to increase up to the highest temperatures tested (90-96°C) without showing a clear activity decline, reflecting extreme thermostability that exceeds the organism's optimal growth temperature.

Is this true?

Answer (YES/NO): NO